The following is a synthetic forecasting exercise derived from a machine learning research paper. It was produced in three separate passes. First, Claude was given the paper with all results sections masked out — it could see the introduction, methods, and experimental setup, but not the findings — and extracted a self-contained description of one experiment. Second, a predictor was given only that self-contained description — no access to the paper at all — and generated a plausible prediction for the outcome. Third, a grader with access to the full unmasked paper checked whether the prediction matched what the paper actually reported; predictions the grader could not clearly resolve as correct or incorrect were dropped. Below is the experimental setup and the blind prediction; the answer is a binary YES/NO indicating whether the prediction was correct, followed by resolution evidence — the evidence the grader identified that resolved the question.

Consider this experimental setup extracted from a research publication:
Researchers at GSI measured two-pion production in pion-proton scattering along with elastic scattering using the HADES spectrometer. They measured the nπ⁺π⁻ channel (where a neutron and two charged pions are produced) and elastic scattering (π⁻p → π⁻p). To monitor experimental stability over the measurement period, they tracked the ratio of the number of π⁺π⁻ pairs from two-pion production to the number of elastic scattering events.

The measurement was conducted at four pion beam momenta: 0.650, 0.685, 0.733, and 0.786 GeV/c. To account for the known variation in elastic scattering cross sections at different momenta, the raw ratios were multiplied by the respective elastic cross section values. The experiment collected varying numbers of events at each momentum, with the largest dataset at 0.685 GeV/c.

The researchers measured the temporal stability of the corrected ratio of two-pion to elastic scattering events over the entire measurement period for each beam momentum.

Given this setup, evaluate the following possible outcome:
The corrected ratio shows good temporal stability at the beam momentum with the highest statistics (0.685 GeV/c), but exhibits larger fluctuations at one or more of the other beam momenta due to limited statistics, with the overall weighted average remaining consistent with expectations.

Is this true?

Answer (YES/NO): NO